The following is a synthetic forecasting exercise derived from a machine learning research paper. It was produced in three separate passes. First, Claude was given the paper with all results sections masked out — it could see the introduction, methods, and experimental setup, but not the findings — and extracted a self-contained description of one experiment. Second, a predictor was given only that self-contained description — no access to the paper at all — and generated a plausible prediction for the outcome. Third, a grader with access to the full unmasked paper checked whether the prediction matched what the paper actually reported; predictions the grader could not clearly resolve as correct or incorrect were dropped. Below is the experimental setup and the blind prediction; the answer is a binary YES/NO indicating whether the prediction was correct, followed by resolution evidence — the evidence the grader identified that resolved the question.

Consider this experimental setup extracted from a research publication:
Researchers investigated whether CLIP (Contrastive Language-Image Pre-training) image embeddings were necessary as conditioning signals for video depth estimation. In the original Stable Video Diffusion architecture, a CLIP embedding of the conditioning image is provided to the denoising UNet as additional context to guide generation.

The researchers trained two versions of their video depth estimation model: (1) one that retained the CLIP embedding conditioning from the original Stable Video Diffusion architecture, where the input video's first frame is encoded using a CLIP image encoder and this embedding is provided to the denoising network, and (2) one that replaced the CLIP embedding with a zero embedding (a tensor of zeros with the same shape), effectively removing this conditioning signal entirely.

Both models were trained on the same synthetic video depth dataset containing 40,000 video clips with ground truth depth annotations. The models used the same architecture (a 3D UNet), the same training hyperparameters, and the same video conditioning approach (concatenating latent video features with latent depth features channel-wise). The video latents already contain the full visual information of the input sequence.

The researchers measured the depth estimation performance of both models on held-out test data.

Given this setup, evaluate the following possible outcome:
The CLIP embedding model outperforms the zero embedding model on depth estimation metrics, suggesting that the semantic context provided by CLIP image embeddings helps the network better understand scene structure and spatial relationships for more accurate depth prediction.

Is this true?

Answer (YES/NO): NO